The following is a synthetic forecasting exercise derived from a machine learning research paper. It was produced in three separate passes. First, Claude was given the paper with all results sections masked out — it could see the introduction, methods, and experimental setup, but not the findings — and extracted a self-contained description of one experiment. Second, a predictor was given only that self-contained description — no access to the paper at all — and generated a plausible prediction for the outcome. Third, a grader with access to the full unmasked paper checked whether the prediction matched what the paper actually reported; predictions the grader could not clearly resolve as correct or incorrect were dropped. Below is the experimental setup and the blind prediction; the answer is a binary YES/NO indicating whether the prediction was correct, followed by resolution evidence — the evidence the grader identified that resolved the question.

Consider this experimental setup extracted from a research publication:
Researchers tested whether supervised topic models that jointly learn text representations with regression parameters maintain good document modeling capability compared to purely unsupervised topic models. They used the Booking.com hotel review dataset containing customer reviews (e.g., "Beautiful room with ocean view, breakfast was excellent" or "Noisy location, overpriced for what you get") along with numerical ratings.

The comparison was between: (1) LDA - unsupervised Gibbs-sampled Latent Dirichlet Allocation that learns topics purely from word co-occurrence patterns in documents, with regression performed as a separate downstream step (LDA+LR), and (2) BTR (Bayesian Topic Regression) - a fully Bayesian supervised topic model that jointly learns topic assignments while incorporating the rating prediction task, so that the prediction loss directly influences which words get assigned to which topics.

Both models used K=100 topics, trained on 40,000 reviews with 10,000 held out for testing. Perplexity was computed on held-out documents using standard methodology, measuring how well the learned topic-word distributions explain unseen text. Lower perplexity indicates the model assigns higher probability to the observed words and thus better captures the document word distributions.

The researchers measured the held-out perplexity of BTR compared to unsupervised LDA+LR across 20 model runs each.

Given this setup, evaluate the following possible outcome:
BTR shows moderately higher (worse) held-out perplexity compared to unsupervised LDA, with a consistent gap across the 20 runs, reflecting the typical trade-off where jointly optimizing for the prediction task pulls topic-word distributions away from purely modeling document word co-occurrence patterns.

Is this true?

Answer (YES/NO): NO